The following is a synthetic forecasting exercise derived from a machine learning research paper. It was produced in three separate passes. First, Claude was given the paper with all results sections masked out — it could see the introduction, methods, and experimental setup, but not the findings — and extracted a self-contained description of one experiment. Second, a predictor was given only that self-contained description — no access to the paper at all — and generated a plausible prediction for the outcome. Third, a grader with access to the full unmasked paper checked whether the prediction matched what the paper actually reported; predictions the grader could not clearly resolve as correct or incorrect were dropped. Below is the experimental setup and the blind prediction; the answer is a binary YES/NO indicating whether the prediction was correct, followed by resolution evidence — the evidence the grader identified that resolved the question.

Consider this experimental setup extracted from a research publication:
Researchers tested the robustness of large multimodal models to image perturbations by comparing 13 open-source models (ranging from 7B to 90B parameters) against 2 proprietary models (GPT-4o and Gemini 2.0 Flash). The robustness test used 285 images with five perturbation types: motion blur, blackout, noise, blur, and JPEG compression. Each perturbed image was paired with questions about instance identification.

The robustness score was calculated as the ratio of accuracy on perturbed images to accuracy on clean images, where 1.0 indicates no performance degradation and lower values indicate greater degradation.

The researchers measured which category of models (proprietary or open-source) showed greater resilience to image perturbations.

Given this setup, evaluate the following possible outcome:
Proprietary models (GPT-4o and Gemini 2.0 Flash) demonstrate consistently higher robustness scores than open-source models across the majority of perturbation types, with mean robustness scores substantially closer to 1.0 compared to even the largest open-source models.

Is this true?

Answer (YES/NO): NO